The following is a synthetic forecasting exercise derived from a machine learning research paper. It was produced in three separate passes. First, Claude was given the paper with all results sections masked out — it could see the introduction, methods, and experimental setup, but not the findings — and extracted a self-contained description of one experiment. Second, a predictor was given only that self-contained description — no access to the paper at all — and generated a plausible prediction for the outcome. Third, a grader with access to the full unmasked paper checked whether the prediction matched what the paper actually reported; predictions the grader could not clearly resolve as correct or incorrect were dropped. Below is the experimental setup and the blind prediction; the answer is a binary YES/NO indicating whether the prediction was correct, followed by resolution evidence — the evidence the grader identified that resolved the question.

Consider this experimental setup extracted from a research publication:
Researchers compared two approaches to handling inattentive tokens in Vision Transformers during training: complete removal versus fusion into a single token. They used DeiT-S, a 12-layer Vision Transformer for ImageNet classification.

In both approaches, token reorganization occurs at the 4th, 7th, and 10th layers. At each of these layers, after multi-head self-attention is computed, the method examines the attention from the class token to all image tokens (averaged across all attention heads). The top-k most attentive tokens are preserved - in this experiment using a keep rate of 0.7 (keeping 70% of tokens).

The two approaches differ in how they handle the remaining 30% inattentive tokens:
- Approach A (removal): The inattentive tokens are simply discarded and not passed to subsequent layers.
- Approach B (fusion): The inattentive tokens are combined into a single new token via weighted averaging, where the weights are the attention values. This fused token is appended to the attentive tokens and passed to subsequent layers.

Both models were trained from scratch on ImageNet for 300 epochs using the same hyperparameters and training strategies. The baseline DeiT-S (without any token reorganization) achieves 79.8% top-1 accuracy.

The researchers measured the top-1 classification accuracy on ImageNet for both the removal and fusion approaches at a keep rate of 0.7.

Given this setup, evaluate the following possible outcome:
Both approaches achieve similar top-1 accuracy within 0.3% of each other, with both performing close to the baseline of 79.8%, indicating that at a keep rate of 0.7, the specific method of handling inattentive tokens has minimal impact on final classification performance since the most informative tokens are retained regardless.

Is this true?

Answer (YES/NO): YES